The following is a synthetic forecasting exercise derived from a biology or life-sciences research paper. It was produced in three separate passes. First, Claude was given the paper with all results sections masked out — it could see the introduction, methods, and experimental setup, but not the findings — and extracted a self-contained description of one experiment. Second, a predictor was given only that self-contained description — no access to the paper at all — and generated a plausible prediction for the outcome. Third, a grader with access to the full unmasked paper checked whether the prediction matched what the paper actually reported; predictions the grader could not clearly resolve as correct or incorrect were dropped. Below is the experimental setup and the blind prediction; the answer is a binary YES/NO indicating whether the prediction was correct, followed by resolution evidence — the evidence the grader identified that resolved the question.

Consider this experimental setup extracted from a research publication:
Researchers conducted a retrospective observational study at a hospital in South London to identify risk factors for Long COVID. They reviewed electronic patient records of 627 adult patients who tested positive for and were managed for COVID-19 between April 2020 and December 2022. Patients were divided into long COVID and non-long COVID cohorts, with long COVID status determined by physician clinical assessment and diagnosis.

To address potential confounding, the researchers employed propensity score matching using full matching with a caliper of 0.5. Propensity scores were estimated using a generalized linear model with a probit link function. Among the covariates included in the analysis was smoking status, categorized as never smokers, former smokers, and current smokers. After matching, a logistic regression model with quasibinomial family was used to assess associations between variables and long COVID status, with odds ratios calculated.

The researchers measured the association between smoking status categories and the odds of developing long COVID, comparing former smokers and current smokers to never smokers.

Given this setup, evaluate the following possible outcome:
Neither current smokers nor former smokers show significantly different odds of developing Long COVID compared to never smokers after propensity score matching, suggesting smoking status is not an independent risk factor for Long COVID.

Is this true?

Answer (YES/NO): NO